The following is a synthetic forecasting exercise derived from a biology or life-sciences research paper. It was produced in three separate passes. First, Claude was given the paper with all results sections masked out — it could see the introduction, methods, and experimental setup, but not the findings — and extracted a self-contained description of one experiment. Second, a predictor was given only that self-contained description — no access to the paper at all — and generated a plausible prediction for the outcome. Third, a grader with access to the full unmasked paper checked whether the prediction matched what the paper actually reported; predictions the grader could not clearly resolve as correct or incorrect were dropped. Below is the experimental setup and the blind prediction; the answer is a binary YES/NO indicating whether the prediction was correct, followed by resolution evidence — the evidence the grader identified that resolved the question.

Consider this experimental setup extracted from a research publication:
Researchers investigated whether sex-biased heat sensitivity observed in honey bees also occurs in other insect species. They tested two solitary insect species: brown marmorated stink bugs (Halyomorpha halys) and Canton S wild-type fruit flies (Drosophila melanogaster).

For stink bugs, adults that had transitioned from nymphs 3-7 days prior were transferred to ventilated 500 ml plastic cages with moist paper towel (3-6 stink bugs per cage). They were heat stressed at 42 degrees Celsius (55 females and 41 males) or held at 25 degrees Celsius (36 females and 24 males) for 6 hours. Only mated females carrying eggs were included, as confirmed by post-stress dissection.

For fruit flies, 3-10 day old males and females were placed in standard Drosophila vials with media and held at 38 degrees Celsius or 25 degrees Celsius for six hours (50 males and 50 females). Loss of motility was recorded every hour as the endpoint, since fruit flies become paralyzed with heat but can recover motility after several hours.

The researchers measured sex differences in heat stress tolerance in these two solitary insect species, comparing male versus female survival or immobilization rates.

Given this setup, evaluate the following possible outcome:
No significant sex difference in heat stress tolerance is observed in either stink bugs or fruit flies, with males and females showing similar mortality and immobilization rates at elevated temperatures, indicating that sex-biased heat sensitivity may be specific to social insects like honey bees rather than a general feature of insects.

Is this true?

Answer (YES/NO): NO